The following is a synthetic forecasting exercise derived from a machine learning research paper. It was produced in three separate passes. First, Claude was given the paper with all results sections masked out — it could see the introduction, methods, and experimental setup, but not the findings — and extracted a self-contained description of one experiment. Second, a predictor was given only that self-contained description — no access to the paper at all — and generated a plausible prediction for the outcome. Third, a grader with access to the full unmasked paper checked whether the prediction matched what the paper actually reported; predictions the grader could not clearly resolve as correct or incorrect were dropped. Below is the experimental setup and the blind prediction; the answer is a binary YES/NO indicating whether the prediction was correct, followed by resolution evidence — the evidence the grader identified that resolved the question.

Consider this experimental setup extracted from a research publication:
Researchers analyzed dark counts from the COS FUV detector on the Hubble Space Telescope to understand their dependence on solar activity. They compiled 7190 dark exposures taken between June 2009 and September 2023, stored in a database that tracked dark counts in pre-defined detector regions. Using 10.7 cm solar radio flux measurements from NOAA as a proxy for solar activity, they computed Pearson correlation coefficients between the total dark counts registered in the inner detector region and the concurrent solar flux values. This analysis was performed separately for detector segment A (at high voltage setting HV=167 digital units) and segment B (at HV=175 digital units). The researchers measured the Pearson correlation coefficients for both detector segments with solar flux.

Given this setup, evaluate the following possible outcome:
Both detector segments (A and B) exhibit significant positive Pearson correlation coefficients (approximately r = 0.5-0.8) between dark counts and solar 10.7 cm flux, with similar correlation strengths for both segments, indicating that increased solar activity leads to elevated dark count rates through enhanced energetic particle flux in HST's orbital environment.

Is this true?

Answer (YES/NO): NO